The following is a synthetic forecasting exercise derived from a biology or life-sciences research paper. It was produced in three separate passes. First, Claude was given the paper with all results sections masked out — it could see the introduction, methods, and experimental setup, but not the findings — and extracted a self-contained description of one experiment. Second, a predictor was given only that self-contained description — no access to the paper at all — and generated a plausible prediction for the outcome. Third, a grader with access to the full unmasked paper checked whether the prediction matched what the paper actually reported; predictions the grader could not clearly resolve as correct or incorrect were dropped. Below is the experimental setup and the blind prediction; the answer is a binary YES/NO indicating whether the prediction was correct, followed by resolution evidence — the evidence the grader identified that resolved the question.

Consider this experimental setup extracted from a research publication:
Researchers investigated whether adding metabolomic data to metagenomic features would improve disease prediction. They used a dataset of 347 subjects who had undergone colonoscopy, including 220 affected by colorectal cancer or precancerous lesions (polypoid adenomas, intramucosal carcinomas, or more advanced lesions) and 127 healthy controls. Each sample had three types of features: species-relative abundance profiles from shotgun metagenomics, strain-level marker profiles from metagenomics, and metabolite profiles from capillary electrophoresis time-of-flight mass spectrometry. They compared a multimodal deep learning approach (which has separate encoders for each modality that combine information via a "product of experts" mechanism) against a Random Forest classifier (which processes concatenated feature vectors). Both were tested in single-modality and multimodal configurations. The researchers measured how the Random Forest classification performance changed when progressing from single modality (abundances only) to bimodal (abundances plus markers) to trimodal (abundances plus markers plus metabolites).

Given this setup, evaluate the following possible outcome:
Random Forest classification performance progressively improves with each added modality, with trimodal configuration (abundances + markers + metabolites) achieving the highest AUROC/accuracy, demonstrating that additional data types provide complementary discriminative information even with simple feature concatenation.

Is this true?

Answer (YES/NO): NO